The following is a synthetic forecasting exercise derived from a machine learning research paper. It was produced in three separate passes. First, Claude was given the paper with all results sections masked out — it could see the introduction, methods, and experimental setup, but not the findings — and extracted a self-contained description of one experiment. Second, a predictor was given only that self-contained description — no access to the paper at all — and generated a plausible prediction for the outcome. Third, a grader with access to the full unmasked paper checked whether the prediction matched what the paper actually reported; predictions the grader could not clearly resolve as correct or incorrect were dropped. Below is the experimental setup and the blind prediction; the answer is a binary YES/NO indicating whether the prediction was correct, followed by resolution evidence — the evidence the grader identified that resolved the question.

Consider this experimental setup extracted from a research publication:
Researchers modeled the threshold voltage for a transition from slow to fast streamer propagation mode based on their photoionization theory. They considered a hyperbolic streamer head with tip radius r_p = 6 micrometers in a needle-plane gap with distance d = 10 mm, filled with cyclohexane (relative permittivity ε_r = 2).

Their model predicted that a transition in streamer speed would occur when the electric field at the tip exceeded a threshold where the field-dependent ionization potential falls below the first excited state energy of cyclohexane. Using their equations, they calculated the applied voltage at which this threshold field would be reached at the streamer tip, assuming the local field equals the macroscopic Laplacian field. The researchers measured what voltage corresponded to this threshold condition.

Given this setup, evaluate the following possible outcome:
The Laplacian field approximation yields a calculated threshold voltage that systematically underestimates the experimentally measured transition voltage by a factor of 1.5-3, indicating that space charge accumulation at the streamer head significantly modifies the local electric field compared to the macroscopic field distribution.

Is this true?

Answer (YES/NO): NO